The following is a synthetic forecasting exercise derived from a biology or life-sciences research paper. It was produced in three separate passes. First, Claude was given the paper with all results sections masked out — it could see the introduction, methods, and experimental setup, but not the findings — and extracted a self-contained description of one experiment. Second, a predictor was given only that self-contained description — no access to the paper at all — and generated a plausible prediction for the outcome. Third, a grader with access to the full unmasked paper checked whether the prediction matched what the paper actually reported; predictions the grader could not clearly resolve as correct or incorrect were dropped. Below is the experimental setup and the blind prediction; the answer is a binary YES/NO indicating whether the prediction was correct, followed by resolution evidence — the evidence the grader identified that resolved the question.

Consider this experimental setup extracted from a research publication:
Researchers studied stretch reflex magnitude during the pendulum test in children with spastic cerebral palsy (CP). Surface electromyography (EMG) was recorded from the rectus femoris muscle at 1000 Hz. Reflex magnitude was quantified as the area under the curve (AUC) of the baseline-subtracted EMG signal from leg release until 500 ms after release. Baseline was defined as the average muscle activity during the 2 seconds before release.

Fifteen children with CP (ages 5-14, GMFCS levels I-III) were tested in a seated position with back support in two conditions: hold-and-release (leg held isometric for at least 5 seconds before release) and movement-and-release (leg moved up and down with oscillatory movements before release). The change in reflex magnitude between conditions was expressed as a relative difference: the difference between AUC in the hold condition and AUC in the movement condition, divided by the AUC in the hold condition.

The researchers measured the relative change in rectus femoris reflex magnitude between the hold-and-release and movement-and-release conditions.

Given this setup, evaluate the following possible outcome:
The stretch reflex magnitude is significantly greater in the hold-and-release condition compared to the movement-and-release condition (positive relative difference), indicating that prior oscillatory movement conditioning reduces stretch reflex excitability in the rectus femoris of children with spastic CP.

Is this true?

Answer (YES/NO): YES